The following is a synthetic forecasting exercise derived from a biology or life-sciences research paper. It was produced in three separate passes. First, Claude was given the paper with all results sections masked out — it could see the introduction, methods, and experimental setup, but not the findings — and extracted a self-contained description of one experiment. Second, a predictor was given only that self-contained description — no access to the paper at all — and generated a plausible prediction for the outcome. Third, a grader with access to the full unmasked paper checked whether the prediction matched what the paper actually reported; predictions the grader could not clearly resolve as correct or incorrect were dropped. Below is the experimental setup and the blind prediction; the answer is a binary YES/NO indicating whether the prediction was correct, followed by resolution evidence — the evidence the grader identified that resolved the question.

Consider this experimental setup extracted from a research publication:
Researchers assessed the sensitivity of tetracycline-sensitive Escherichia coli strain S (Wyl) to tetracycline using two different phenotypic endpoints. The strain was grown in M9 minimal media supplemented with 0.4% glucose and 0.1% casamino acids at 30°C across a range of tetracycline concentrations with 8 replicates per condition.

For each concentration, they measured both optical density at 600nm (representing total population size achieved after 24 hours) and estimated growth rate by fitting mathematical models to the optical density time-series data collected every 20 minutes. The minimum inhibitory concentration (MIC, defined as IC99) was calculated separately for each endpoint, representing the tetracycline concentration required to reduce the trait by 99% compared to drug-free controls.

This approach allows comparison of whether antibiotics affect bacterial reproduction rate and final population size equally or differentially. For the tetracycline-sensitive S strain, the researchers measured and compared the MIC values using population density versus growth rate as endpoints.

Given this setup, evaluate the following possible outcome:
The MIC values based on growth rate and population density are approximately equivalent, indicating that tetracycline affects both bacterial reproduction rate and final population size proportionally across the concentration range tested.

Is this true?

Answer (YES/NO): YES